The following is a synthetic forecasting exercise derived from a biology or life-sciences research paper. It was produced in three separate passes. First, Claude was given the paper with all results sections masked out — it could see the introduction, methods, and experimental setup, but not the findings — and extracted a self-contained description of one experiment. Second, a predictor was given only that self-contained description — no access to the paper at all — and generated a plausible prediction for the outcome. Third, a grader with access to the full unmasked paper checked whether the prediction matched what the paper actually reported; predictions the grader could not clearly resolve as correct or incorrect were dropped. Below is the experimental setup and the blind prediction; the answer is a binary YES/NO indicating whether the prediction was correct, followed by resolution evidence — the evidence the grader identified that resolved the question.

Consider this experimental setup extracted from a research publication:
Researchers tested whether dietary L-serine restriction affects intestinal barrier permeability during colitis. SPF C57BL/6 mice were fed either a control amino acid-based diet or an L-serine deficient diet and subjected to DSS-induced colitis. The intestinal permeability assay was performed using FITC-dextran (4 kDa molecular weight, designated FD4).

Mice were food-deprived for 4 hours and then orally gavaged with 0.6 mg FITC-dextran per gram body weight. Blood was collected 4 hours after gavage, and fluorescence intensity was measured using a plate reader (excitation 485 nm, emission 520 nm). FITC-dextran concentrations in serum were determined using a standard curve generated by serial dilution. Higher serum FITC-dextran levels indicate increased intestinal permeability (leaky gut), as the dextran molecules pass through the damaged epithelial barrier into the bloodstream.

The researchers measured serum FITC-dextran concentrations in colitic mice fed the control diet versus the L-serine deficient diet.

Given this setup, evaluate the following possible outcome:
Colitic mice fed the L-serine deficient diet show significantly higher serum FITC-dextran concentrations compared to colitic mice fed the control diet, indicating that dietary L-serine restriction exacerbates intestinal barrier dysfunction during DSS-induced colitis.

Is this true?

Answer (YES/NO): YES